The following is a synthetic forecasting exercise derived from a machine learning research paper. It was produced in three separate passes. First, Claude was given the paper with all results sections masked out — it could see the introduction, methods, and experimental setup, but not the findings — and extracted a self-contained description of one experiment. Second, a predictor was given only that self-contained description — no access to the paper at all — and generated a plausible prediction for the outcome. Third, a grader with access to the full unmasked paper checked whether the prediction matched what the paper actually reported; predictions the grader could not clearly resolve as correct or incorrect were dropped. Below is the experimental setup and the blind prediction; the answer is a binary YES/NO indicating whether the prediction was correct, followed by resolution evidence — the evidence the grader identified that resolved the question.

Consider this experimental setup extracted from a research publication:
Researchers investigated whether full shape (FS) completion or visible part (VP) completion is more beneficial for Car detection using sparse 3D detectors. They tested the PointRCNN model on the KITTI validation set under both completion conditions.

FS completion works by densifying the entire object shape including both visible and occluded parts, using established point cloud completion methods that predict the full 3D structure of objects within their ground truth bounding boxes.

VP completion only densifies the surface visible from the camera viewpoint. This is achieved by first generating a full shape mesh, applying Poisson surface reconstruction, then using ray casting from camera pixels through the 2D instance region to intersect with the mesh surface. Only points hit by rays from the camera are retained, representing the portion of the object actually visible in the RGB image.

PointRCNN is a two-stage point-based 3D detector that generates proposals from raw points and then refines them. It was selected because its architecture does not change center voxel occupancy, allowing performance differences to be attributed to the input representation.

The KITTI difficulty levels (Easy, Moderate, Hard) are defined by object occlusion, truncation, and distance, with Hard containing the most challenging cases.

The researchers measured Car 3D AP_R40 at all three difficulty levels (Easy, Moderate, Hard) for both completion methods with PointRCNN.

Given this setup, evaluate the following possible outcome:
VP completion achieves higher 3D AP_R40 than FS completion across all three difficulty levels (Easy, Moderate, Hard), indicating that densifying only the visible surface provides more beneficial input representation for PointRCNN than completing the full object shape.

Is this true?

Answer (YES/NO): YES